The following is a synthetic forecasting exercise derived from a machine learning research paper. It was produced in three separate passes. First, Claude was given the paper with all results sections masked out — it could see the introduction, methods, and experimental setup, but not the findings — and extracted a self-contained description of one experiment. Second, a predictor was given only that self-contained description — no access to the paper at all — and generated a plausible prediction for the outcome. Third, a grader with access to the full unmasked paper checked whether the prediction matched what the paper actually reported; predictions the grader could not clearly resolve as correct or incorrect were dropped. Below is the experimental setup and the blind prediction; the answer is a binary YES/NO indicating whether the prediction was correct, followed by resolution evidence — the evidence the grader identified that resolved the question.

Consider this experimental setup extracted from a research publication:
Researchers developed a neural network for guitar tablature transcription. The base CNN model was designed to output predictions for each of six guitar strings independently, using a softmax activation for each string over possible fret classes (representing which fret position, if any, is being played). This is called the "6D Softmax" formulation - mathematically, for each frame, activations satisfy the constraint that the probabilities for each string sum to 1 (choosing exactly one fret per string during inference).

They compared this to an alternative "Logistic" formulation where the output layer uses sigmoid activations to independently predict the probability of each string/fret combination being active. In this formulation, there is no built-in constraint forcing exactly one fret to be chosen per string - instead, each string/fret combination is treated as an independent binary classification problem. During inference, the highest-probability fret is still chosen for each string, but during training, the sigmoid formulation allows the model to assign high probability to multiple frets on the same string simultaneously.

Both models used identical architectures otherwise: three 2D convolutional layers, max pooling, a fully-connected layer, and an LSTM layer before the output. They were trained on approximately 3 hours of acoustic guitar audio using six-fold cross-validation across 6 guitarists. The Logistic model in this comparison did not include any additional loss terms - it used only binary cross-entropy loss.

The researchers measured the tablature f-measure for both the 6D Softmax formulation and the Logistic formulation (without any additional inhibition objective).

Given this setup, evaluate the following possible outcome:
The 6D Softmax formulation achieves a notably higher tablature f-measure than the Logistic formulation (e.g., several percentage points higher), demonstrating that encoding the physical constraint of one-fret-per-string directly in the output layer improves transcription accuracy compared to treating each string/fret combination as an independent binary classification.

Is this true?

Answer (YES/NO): NO